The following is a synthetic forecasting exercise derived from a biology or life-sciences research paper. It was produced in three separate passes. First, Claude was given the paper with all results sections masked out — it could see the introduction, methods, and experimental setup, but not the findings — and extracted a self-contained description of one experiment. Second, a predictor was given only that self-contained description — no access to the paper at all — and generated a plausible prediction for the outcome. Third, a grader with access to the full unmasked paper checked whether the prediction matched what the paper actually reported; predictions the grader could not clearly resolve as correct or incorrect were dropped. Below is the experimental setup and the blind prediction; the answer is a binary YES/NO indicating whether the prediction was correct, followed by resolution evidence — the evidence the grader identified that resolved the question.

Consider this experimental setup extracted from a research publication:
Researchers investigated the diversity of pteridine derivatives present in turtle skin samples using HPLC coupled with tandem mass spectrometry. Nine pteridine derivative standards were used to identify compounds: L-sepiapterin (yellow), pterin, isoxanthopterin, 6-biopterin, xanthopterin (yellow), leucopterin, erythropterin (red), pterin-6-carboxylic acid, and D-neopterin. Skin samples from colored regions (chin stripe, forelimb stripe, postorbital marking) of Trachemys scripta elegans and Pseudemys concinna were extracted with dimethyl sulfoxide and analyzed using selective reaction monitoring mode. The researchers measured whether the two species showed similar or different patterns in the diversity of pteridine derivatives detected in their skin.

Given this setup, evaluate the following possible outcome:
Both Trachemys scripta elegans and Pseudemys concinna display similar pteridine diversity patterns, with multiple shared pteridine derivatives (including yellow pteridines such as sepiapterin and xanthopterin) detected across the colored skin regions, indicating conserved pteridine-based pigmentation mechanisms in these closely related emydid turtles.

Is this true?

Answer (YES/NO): NO